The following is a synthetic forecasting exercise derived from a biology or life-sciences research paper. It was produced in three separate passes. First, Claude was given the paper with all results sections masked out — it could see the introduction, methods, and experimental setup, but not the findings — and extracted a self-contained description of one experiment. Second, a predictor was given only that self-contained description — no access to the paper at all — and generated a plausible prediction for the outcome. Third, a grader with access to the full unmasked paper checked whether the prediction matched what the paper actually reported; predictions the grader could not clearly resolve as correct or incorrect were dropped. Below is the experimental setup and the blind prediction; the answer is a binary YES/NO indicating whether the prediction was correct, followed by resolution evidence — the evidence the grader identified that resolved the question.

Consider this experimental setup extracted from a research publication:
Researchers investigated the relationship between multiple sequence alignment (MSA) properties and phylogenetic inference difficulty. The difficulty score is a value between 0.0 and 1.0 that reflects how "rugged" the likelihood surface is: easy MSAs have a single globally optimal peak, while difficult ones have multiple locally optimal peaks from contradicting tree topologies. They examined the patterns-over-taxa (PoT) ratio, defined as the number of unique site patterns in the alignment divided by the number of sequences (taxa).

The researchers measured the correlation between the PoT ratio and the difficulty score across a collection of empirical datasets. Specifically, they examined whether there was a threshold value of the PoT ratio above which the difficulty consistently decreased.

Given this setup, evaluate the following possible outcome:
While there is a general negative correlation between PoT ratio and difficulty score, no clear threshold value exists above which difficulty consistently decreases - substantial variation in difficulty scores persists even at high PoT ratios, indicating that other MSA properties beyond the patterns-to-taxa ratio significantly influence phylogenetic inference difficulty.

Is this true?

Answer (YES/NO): NO